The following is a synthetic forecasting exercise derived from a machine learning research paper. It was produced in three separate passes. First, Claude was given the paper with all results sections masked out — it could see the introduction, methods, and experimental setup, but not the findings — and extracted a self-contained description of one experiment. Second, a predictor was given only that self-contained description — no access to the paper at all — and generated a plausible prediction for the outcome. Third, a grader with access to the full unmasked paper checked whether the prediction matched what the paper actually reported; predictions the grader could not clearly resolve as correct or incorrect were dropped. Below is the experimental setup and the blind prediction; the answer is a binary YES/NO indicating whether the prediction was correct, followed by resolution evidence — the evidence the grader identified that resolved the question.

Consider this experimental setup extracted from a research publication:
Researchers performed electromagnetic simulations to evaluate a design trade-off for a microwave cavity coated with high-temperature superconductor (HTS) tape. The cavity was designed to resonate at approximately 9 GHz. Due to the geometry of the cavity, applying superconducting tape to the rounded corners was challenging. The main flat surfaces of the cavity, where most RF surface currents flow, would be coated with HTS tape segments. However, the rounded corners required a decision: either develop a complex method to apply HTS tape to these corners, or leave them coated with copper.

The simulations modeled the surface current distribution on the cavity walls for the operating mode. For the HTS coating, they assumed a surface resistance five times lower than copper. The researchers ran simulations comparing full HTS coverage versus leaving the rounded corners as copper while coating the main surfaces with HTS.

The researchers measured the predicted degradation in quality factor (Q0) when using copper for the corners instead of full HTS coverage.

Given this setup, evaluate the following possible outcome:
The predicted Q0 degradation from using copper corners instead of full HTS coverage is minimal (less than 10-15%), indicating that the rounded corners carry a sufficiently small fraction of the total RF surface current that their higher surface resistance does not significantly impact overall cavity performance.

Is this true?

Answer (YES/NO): YES